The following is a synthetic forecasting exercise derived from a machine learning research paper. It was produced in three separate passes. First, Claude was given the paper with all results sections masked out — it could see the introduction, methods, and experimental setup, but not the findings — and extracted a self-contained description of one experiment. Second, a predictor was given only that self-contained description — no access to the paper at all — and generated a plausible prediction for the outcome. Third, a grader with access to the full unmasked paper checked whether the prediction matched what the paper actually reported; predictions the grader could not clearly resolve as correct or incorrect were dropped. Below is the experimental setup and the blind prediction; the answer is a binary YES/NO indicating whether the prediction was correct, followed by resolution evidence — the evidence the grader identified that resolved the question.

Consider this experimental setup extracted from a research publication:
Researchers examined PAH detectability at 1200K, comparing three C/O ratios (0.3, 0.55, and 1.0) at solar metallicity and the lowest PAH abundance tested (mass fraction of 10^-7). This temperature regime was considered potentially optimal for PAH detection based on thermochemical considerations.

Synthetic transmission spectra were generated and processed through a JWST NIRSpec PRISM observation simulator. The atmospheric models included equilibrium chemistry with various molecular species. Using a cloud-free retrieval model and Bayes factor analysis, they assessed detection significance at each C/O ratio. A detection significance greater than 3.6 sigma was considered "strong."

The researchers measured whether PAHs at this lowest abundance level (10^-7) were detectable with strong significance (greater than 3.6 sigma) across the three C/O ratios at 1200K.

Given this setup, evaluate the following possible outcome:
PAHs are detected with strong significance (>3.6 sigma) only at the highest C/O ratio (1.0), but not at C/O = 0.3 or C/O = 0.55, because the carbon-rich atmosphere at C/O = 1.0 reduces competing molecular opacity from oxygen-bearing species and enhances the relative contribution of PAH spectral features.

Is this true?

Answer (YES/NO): NO